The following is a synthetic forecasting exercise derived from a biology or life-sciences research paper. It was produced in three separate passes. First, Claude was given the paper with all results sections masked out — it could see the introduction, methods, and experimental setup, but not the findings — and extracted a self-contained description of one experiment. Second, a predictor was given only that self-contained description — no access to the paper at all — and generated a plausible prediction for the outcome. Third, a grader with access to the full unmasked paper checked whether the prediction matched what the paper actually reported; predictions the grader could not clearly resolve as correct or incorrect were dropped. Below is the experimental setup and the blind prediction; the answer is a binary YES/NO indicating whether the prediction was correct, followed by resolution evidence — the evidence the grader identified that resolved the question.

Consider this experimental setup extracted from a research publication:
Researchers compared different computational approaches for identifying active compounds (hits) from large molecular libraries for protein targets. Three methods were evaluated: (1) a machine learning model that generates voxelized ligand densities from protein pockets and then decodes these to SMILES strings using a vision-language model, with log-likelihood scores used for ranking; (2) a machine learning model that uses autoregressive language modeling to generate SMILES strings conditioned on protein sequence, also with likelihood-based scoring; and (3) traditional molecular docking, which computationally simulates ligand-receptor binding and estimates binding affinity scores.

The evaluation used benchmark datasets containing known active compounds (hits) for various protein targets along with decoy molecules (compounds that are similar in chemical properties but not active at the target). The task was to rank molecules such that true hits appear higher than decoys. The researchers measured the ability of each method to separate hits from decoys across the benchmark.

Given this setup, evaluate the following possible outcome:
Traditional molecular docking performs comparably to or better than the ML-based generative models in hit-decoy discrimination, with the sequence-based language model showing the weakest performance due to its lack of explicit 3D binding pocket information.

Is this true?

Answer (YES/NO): YES